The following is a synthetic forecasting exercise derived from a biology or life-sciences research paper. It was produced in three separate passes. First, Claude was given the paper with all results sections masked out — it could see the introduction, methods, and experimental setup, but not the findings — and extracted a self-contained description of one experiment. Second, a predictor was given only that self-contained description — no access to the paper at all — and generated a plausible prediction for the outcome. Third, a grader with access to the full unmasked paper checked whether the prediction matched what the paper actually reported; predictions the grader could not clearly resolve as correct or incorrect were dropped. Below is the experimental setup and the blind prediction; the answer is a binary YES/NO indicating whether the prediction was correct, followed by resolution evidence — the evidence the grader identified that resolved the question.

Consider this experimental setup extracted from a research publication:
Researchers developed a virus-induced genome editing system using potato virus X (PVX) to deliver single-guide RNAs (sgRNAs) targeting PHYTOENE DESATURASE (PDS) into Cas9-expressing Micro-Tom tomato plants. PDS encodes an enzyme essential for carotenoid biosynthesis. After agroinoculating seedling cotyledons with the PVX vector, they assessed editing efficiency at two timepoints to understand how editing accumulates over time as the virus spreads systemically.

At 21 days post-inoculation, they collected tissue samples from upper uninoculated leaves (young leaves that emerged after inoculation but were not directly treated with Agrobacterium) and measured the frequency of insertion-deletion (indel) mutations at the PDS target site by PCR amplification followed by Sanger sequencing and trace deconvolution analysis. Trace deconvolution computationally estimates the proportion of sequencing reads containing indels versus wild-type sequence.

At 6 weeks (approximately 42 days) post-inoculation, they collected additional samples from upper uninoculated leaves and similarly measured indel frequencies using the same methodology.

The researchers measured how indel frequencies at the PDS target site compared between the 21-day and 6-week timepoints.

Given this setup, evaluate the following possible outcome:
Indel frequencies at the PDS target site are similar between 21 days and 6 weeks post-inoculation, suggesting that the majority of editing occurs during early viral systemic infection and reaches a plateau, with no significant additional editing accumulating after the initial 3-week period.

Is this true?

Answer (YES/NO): NO